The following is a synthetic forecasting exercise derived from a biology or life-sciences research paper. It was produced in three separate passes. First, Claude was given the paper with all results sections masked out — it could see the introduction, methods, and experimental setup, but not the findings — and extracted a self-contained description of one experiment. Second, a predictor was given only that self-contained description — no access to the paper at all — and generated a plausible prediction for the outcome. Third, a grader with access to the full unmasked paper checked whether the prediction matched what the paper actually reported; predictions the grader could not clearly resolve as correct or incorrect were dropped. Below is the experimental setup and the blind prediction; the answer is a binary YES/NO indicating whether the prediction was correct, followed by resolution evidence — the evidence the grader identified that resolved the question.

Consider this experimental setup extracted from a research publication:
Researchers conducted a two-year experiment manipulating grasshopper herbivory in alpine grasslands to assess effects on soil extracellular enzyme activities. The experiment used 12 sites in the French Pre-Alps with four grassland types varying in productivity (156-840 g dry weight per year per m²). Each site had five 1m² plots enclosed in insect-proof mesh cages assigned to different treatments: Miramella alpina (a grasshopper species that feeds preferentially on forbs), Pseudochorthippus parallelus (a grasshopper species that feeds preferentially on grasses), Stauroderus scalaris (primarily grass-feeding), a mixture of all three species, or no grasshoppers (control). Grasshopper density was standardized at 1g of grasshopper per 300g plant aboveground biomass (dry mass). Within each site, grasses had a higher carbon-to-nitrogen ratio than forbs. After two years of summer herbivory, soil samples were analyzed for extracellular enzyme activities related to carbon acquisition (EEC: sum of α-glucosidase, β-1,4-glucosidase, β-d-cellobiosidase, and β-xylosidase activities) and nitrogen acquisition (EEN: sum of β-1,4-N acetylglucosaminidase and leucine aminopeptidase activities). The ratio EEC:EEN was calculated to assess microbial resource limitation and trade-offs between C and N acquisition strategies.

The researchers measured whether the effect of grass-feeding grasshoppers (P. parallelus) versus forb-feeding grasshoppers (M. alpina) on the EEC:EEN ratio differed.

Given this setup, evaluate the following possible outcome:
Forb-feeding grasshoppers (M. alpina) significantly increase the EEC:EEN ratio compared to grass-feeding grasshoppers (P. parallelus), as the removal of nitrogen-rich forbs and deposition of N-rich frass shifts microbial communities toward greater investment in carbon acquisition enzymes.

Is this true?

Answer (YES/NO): NO